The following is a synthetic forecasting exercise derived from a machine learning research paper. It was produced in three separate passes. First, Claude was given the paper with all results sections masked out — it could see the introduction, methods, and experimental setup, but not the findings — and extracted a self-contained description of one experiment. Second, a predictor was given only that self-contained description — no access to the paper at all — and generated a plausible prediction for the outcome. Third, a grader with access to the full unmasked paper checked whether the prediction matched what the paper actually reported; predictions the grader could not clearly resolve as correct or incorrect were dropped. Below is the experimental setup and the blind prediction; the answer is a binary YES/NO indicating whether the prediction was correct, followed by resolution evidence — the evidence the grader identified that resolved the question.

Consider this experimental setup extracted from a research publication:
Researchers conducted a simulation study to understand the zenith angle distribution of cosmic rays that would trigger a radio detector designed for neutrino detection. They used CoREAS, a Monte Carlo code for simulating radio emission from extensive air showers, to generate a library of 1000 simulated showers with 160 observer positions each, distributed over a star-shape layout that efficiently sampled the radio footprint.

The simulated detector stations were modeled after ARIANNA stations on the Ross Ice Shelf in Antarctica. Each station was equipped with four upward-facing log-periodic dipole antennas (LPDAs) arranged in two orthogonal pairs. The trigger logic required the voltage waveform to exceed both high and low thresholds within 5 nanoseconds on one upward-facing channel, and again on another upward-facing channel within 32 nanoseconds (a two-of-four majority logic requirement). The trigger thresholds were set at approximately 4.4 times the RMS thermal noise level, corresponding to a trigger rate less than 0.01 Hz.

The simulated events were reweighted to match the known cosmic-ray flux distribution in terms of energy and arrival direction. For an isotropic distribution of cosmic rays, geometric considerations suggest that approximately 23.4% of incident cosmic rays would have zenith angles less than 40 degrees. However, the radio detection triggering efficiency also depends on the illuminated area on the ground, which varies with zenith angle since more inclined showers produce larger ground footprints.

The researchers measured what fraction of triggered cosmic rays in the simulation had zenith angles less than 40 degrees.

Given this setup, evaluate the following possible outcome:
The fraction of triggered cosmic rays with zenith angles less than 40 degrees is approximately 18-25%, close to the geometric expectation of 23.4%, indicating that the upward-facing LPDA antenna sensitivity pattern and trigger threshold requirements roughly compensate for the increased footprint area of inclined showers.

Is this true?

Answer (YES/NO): NO